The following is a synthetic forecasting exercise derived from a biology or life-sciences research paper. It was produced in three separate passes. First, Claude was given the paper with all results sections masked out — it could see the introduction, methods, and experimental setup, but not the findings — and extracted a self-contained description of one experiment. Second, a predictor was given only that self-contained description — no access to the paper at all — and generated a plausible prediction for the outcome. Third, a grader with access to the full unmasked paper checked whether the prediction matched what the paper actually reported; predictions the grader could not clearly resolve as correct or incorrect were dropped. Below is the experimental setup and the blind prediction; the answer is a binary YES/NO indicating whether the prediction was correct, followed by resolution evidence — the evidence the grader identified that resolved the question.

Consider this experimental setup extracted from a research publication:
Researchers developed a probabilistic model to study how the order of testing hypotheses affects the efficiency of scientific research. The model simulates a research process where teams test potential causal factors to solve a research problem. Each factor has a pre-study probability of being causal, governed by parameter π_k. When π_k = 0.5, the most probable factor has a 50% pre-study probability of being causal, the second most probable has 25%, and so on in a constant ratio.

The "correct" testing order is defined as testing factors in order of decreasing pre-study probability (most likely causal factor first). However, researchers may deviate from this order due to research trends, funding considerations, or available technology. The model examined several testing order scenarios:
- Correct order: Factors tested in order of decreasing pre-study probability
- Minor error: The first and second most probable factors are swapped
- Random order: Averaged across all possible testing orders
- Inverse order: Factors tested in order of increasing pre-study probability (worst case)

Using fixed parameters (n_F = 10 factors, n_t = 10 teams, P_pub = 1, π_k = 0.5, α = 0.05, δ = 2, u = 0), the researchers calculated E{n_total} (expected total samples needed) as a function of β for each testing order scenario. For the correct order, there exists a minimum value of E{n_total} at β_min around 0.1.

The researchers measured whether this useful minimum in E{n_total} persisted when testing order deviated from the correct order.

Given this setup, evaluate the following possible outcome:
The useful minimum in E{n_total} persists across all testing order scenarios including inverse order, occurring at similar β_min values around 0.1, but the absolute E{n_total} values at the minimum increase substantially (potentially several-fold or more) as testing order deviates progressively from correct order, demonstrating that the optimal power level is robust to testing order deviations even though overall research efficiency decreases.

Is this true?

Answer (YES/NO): NO